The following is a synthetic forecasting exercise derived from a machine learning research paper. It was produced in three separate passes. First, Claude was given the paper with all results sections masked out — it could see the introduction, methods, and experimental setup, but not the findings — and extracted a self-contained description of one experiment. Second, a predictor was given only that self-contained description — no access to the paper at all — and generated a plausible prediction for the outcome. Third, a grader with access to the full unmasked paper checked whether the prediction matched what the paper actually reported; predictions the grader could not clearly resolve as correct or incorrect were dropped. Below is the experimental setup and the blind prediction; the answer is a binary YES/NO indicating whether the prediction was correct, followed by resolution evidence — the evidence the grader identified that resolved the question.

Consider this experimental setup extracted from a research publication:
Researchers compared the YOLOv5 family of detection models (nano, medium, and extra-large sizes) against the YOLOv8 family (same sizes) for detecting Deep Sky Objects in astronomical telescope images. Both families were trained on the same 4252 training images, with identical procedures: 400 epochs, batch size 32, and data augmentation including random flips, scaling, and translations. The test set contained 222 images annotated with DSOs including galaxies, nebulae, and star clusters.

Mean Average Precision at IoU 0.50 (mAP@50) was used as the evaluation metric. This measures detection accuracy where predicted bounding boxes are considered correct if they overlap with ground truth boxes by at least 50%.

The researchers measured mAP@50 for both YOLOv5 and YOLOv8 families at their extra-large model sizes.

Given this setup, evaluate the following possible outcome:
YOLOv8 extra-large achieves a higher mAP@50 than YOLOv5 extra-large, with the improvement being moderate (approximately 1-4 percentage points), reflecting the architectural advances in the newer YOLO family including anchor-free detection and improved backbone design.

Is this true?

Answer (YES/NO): NO